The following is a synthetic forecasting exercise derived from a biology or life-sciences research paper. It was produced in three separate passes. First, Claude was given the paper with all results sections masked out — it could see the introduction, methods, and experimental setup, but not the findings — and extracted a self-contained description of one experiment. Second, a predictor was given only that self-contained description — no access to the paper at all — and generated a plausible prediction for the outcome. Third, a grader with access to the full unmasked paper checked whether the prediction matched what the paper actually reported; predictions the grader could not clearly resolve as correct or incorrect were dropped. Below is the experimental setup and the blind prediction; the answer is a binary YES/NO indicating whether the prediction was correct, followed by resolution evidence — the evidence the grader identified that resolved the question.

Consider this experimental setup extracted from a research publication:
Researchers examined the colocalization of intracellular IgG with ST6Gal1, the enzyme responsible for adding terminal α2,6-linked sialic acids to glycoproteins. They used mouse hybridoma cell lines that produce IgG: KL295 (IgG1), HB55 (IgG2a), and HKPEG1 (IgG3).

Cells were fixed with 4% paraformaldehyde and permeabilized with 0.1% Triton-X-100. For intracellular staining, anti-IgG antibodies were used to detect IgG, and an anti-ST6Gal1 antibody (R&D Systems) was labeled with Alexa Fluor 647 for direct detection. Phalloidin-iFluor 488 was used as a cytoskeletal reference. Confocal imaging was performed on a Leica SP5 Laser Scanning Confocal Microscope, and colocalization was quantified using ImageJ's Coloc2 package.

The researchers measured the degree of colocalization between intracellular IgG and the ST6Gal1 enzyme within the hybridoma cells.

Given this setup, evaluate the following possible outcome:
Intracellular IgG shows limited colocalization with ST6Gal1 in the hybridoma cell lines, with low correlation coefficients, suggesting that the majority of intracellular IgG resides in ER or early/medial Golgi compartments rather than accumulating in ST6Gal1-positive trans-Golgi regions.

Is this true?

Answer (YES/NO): YES